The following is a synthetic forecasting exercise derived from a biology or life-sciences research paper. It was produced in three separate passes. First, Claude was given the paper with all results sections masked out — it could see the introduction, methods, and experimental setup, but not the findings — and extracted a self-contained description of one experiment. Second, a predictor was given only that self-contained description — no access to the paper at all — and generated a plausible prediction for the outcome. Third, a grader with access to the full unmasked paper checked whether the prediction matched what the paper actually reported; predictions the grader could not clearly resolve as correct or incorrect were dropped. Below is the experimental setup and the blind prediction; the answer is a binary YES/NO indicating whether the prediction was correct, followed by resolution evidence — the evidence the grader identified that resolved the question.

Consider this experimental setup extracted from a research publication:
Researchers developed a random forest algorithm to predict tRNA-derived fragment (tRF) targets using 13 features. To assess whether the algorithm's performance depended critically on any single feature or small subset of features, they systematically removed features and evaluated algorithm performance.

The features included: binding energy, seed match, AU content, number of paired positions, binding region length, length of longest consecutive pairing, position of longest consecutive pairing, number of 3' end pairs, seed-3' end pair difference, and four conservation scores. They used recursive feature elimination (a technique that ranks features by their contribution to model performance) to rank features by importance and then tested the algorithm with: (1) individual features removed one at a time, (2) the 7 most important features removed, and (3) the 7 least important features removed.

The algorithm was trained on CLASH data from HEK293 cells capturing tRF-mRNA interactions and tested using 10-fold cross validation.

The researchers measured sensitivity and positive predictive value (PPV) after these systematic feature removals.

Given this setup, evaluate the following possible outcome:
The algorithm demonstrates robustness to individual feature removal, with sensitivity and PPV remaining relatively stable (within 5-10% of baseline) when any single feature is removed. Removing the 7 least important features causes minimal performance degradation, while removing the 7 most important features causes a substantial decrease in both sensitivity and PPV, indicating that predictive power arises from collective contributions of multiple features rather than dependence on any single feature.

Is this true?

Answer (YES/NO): NO